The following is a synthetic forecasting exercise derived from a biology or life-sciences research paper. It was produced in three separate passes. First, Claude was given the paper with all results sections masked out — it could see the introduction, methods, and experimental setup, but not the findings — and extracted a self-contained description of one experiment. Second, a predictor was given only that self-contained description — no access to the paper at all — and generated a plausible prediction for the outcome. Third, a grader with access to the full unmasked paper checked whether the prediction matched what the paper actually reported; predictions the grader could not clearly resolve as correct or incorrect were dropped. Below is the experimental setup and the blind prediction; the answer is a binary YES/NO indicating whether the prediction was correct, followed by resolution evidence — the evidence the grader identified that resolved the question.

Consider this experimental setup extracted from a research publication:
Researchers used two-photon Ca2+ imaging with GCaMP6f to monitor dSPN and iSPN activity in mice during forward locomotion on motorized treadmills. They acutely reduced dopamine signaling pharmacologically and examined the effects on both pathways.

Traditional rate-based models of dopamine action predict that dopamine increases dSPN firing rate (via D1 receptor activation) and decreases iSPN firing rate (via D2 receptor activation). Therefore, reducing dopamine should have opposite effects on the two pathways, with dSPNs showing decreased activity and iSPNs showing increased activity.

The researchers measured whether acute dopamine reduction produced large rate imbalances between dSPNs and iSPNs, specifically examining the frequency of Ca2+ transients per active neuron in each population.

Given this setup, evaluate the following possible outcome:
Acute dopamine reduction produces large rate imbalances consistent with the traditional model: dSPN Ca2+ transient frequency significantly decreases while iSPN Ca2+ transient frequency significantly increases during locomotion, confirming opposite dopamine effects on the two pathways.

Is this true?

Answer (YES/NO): NO